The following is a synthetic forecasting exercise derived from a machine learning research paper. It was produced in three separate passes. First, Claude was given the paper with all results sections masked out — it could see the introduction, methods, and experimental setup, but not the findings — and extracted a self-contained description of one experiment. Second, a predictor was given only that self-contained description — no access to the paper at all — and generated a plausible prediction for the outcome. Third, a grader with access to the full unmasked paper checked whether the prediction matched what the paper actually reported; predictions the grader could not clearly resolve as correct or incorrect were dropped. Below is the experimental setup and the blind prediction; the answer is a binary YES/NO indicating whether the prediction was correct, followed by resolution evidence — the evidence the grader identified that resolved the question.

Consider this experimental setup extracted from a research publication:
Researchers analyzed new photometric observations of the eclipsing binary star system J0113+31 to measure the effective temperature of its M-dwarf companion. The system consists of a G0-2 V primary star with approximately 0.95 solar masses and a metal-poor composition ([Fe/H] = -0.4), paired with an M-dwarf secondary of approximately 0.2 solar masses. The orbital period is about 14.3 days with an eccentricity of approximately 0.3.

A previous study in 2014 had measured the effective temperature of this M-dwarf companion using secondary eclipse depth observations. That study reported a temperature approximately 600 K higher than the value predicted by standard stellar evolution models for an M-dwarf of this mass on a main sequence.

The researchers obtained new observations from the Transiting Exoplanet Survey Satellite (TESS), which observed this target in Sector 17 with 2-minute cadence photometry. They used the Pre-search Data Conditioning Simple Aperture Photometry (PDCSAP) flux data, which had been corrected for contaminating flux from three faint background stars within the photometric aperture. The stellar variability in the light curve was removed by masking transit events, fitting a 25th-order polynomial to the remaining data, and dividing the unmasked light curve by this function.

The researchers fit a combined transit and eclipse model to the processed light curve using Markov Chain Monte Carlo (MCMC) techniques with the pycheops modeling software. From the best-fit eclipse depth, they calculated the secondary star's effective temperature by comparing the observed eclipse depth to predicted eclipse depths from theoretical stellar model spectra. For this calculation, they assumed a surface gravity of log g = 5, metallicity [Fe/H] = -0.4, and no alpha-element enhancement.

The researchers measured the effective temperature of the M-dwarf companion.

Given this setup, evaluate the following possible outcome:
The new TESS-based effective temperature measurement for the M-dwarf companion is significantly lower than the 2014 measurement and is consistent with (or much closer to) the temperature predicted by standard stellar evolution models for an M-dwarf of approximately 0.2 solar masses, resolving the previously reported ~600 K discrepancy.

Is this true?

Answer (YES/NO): YES